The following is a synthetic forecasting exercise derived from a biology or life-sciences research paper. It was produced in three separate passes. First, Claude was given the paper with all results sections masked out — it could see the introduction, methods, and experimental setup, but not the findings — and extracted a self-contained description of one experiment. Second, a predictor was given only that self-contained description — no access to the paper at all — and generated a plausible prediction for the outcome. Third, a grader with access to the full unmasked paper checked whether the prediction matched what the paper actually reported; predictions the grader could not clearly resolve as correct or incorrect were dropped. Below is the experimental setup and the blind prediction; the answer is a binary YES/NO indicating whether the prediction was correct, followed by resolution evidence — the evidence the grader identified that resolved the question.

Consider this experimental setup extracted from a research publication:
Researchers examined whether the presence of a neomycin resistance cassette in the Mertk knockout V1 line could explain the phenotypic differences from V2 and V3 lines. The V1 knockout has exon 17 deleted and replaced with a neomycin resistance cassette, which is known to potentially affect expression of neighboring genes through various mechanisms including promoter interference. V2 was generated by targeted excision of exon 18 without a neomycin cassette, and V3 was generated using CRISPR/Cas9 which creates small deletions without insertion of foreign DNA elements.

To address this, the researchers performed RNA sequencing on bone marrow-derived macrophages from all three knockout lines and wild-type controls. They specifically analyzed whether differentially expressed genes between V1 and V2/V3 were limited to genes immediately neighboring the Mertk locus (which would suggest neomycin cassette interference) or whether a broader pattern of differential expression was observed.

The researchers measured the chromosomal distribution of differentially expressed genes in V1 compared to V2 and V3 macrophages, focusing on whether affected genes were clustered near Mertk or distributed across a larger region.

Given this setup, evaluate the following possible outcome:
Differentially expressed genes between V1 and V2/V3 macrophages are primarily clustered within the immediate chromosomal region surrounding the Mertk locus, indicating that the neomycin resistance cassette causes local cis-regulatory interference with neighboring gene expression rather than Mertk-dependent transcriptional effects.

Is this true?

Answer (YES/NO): NO